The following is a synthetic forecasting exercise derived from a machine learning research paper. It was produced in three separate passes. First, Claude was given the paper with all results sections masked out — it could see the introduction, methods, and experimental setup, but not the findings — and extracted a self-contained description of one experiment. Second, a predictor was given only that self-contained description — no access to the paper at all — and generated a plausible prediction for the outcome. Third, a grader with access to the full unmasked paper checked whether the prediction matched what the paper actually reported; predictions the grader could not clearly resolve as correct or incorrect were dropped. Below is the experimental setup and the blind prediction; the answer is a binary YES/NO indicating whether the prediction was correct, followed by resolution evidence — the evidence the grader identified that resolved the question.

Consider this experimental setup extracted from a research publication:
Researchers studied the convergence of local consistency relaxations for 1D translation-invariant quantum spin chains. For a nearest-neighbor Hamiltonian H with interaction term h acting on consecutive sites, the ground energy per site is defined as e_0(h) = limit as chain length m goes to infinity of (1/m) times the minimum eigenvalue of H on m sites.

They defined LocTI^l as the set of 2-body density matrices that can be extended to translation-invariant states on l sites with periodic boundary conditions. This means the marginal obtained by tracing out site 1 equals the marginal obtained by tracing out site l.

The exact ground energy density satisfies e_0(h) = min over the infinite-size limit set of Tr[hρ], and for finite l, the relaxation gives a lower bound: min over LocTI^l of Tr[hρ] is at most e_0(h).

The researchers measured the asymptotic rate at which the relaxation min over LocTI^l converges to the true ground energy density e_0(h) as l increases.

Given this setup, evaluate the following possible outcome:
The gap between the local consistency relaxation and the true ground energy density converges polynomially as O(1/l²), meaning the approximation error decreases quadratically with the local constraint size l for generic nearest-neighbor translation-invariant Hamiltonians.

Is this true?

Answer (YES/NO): NO